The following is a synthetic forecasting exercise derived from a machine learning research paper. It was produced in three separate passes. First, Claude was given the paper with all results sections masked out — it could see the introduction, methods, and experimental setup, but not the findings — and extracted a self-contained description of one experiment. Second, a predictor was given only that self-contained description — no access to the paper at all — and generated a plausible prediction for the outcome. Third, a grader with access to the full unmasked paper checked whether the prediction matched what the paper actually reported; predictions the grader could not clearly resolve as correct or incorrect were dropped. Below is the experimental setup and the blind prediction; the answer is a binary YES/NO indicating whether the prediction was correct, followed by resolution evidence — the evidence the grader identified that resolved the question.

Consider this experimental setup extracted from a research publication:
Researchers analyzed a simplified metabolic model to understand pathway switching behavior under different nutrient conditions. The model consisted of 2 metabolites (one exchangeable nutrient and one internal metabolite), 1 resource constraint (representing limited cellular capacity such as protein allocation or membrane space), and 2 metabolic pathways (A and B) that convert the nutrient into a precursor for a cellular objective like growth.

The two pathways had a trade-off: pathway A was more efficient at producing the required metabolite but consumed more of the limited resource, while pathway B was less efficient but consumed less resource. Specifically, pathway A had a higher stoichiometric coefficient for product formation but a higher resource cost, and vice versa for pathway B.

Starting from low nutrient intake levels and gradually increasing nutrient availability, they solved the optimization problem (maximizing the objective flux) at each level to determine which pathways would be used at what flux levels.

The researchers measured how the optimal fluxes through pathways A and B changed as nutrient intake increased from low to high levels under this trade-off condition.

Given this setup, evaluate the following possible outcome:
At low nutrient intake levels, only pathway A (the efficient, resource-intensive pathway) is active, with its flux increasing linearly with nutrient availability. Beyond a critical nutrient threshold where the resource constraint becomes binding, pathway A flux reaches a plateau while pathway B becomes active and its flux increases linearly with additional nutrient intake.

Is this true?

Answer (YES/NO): NO